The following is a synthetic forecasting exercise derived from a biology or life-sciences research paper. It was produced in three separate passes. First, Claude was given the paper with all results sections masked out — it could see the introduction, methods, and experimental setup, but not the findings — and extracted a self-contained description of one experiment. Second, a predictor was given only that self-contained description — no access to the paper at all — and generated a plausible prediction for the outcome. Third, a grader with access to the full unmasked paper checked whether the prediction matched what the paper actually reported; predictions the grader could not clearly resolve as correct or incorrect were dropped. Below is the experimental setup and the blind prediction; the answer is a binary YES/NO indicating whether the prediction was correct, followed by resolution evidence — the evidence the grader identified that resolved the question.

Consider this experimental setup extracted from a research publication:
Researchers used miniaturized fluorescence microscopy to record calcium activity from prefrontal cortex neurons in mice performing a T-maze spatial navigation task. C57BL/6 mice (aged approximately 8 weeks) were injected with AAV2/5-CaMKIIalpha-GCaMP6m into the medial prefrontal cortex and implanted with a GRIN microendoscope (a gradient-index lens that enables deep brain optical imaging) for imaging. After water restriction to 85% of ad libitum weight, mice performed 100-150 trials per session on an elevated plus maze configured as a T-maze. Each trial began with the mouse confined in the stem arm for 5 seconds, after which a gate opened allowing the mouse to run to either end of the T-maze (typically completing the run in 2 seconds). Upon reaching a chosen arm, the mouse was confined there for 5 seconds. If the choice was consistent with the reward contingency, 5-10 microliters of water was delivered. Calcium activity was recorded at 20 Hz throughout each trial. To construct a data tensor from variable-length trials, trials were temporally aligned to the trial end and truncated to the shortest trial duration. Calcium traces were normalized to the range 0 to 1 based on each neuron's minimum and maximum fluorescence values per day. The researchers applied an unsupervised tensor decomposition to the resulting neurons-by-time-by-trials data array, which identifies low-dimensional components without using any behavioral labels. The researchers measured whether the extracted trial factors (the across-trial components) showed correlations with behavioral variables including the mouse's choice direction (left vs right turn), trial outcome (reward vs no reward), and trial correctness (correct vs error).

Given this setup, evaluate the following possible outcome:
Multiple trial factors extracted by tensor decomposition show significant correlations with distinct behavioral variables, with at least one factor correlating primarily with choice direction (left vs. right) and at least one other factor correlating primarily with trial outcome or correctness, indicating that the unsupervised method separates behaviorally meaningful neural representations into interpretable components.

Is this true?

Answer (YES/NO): YES